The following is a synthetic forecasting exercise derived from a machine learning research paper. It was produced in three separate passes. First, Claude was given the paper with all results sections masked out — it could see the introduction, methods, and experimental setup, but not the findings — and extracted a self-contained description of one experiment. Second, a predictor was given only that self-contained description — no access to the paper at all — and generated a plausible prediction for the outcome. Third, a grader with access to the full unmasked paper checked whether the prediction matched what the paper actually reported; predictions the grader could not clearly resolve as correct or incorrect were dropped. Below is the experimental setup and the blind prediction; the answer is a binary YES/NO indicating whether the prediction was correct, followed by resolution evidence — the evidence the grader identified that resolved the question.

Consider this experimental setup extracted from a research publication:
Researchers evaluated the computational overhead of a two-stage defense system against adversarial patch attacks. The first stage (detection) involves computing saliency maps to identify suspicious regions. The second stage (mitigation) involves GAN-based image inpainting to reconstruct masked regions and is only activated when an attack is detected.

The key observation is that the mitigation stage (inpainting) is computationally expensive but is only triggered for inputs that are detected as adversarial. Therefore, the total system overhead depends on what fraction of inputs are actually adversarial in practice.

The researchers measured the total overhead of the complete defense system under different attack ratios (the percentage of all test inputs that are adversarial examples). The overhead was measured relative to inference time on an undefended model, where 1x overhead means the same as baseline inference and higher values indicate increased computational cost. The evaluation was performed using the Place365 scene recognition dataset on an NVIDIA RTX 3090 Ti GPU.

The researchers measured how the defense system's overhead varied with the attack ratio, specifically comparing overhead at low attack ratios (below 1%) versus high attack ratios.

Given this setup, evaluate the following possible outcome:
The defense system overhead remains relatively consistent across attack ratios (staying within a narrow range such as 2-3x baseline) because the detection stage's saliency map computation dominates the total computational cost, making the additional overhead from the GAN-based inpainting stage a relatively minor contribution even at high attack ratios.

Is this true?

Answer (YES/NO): NO